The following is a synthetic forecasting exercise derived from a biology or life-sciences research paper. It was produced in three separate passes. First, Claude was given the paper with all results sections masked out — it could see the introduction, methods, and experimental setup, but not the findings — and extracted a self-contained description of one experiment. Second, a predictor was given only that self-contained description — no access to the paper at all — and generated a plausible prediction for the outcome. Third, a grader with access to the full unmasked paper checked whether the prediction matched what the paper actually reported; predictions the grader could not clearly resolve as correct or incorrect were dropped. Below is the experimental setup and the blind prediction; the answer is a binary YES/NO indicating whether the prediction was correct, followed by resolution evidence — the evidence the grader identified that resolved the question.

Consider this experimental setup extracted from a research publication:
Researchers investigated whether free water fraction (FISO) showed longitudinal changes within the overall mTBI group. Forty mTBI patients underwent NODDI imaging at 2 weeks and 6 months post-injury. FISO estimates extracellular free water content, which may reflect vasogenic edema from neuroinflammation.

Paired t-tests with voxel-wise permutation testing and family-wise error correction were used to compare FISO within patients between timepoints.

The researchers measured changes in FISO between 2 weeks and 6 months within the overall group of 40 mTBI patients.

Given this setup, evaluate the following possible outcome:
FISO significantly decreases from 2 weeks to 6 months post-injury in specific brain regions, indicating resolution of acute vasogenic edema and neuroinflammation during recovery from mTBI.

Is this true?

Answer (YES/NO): YES